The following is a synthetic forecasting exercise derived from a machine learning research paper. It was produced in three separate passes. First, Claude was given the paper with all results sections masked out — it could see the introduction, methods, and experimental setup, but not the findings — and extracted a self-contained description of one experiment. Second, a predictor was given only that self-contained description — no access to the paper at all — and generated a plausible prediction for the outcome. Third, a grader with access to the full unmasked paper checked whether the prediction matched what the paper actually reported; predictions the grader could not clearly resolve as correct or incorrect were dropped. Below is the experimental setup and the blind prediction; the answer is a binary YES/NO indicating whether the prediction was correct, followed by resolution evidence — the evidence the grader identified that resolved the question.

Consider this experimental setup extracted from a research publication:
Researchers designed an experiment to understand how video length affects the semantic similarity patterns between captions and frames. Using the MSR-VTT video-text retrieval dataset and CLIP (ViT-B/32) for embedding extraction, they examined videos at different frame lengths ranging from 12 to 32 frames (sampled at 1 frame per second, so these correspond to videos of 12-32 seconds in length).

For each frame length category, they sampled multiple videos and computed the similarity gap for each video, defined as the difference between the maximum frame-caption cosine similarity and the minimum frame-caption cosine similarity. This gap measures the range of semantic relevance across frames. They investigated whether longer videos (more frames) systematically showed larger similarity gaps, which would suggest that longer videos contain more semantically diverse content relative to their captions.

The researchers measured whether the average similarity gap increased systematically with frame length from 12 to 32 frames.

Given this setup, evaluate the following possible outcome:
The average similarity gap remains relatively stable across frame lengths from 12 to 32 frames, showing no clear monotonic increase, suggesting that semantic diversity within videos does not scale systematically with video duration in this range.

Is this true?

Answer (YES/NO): YES